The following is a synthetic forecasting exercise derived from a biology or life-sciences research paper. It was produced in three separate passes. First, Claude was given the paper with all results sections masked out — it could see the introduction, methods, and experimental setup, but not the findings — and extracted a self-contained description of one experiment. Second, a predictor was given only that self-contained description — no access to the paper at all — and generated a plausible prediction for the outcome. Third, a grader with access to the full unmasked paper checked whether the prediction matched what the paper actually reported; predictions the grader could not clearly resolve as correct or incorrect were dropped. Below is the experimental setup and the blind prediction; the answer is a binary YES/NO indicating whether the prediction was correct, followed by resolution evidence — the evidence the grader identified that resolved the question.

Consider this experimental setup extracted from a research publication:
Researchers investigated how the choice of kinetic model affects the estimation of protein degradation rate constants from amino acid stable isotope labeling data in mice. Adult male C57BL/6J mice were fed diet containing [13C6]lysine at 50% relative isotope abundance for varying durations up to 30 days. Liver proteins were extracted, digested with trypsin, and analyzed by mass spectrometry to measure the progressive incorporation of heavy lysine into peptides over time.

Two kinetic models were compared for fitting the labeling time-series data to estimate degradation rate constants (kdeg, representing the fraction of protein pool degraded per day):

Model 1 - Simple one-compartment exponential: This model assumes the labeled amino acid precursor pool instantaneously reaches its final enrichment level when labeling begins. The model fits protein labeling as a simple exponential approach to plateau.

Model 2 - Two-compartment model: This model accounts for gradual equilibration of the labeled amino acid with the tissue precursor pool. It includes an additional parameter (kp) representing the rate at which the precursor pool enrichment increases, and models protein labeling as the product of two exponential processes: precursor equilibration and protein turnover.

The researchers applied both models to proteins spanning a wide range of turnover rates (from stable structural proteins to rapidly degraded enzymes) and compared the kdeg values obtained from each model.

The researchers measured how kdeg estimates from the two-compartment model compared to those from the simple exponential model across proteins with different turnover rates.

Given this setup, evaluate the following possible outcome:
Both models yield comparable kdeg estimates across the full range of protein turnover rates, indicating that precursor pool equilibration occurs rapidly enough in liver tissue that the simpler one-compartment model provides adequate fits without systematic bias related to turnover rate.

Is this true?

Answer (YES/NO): NO